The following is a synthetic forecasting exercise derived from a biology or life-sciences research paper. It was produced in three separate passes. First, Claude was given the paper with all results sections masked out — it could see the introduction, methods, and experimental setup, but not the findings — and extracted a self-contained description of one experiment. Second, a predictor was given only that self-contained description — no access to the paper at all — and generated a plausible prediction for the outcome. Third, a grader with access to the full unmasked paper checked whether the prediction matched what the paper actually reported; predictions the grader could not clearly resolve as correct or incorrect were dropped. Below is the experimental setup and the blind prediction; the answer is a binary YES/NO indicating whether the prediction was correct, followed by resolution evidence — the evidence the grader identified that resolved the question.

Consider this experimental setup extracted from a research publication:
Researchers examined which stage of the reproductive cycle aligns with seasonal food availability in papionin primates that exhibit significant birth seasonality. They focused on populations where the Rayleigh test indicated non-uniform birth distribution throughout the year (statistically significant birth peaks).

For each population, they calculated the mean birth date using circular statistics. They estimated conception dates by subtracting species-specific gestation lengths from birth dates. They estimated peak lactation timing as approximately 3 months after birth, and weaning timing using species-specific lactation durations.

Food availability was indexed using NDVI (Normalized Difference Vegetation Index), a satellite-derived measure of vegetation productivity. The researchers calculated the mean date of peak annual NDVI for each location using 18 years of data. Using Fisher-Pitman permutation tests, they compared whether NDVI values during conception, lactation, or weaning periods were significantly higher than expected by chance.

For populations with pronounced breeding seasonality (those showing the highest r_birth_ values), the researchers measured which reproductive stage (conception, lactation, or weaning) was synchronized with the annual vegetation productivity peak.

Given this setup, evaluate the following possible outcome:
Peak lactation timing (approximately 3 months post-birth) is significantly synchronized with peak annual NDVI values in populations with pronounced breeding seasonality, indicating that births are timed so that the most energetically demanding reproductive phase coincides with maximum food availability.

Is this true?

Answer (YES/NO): YES